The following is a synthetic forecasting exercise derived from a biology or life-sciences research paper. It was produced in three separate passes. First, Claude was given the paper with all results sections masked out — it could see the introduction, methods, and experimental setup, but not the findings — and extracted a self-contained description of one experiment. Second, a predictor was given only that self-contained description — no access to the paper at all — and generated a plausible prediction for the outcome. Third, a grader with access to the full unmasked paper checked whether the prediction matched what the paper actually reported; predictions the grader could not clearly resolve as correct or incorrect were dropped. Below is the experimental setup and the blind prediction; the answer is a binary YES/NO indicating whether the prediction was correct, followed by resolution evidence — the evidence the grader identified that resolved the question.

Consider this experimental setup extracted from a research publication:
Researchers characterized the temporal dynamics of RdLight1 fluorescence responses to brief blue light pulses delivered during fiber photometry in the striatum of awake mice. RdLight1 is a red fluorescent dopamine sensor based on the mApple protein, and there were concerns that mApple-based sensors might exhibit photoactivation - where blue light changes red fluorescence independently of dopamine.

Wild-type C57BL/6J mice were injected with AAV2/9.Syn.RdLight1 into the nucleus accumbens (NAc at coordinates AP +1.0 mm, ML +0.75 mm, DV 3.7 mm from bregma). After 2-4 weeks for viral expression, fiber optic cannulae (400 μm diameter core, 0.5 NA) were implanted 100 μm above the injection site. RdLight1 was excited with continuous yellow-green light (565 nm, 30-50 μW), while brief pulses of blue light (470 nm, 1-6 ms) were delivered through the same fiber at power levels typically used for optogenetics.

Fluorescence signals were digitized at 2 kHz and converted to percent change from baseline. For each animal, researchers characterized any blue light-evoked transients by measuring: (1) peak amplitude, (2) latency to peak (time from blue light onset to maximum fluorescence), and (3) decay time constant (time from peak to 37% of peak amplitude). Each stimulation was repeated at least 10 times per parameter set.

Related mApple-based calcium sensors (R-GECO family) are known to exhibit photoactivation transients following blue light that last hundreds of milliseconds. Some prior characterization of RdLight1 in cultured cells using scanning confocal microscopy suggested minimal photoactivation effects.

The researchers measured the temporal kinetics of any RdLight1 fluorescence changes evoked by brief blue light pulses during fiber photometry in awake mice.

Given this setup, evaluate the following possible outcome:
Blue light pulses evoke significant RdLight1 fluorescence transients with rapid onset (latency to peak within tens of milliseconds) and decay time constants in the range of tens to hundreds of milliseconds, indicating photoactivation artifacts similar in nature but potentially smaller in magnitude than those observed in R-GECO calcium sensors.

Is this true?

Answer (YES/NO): NO